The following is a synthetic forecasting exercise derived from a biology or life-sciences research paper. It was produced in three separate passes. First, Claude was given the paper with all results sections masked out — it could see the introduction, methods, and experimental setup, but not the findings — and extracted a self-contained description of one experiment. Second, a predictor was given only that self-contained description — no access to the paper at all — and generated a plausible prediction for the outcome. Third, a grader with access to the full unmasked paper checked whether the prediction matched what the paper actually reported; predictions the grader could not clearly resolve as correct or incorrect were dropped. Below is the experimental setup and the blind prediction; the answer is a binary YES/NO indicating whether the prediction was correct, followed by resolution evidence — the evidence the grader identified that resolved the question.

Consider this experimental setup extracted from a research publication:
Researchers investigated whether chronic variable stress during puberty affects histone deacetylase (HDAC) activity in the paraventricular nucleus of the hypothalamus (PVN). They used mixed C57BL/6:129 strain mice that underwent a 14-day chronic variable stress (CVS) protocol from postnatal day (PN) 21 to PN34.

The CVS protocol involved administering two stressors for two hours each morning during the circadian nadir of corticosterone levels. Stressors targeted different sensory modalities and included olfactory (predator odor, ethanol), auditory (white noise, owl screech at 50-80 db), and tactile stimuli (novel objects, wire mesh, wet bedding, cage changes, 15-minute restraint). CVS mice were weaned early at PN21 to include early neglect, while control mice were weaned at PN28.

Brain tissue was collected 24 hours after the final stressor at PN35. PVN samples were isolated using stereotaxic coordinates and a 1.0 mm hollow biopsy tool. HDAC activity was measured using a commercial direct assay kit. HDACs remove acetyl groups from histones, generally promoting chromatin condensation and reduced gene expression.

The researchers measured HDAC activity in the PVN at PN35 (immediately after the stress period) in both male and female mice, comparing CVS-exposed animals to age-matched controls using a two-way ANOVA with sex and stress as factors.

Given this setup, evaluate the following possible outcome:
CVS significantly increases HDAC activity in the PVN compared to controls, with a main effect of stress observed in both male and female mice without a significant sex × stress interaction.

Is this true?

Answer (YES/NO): NO